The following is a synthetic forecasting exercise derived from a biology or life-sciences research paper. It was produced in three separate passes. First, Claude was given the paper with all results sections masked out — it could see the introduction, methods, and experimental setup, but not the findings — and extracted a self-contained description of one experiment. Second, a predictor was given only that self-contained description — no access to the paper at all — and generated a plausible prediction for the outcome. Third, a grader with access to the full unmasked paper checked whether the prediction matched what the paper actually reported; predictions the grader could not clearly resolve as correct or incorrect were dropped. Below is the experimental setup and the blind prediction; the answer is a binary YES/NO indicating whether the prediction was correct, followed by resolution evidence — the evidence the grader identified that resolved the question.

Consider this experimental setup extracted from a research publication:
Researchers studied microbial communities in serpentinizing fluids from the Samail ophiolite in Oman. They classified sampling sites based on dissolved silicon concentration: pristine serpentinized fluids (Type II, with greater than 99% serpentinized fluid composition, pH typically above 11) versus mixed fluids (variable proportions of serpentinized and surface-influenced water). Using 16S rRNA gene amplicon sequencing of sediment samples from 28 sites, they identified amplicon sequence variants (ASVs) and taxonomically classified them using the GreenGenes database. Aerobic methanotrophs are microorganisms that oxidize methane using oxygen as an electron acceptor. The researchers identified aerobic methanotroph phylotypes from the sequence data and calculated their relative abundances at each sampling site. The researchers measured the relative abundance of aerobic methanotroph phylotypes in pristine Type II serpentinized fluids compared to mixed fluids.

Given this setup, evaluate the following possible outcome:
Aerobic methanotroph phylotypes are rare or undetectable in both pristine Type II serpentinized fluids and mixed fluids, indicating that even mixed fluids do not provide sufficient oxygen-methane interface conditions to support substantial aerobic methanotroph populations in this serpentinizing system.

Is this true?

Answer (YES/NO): NO